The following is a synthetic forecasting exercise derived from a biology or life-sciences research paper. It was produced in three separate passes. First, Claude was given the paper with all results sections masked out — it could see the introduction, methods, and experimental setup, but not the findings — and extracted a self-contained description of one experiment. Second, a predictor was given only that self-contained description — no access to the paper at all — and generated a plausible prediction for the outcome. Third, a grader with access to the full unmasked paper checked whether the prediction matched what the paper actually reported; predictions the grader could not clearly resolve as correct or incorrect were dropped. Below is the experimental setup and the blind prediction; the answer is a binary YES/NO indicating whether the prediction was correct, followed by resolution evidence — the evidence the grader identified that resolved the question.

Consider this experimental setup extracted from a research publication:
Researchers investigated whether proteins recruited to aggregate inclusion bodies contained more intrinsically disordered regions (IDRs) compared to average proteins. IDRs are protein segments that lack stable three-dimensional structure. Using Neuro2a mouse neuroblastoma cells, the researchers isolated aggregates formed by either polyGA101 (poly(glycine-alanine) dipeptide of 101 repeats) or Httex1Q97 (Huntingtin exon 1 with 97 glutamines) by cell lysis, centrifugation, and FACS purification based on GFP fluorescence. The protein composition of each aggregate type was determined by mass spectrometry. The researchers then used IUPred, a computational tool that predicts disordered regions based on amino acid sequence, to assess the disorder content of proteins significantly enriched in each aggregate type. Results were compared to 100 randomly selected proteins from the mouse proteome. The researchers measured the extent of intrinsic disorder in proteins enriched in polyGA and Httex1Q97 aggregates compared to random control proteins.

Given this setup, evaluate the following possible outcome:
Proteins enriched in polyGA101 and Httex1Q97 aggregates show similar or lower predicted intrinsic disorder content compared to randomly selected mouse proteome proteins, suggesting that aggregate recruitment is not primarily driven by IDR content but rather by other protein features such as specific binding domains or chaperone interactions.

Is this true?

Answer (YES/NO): NO